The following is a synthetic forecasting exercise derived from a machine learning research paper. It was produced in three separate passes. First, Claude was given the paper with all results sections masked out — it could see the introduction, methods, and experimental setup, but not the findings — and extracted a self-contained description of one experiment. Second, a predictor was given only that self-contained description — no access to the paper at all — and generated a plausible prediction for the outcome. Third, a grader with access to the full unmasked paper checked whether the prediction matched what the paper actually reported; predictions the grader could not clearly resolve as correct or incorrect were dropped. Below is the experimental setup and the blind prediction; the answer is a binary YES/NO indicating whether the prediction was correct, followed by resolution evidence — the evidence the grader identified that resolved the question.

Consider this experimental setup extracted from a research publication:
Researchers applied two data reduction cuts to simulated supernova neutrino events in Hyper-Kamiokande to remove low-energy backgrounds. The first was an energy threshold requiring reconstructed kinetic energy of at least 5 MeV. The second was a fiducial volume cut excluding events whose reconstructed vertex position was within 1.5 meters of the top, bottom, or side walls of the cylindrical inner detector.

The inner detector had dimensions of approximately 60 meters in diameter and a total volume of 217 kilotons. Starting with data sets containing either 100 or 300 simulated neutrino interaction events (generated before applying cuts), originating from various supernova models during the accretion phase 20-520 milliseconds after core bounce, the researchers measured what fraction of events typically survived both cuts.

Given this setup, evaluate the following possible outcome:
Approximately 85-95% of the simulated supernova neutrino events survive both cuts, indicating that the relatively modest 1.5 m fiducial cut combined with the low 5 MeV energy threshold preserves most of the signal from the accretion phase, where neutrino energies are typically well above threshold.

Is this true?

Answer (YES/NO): NO